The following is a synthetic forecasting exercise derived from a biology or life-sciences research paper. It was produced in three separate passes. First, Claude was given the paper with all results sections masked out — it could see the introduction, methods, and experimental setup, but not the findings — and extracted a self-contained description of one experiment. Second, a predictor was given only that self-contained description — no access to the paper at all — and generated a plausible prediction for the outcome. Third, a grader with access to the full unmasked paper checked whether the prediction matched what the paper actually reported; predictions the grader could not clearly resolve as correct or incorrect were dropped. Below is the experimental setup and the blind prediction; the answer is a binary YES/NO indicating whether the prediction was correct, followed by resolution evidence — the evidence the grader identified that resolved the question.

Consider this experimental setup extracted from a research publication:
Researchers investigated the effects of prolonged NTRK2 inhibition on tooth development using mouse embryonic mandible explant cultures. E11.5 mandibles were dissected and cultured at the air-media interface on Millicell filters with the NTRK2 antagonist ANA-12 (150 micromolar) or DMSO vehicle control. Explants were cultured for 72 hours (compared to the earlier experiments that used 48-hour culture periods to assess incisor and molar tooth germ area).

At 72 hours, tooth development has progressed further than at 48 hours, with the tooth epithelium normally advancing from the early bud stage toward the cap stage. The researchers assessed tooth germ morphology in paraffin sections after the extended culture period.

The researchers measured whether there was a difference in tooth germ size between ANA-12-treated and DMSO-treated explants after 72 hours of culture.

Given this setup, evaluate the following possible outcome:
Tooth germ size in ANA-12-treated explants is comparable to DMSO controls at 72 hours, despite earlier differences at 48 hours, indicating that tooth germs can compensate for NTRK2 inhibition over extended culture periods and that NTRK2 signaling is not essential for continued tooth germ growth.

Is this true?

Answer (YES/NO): NO